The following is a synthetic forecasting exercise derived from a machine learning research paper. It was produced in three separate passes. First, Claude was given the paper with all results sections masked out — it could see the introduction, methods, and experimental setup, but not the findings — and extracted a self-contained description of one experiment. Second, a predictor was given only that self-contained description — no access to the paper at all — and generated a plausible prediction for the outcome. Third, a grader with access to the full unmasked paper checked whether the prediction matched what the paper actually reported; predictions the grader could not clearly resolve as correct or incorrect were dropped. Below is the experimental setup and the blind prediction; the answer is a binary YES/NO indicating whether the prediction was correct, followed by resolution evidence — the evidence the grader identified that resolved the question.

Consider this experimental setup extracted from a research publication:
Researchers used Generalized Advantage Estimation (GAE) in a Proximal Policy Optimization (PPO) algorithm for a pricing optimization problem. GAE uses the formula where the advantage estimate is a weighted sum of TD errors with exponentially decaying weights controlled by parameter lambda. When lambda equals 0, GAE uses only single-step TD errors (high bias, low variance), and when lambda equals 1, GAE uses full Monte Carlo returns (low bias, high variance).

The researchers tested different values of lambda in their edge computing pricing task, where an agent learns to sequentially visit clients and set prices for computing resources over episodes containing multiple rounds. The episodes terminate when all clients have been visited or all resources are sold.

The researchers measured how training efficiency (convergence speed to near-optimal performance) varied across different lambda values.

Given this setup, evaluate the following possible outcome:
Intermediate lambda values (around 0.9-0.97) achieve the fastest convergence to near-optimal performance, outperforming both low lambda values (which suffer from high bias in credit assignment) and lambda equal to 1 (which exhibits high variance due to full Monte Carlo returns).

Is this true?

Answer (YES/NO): NO